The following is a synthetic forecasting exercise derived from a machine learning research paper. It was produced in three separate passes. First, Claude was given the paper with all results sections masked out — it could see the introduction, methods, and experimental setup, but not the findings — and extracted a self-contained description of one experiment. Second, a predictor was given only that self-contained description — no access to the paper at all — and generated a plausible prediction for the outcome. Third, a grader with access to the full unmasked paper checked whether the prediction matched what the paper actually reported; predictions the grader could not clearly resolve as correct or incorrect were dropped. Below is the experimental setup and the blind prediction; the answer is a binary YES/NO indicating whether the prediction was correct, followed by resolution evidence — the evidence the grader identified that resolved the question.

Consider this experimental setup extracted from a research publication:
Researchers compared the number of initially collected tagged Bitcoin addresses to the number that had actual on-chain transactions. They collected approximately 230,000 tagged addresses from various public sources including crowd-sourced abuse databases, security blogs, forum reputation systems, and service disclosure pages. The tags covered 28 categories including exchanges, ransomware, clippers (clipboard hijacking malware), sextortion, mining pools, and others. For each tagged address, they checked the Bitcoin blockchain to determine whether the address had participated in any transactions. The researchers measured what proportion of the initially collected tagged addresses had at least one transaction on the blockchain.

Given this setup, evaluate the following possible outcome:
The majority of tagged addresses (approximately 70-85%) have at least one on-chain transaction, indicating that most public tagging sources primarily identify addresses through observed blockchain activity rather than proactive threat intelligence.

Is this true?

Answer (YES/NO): NO